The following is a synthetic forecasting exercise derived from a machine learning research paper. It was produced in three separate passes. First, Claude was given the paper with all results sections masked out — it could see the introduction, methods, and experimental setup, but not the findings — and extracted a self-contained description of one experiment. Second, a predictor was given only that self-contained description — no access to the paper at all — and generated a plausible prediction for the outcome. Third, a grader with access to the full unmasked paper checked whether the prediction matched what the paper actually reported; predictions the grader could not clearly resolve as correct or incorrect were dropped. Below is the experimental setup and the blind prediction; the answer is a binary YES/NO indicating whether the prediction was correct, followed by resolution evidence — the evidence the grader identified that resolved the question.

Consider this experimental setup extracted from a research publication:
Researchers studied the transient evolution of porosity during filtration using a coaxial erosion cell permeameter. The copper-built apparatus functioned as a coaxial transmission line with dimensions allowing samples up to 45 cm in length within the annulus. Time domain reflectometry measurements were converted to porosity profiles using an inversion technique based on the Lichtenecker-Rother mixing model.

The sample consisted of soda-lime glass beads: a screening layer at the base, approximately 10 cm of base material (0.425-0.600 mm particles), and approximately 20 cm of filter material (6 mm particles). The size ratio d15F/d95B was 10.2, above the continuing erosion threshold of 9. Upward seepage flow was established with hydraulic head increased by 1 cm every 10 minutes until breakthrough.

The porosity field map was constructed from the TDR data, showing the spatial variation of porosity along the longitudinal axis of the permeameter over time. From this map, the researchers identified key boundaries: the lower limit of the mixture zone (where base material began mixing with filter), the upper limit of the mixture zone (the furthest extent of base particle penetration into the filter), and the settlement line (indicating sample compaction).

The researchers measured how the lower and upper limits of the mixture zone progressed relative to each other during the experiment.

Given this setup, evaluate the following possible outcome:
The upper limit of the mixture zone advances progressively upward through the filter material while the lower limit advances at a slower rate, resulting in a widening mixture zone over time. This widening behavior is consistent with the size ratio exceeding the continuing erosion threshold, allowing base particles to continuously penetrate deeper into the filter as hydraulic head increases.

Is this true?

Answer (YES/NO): NO